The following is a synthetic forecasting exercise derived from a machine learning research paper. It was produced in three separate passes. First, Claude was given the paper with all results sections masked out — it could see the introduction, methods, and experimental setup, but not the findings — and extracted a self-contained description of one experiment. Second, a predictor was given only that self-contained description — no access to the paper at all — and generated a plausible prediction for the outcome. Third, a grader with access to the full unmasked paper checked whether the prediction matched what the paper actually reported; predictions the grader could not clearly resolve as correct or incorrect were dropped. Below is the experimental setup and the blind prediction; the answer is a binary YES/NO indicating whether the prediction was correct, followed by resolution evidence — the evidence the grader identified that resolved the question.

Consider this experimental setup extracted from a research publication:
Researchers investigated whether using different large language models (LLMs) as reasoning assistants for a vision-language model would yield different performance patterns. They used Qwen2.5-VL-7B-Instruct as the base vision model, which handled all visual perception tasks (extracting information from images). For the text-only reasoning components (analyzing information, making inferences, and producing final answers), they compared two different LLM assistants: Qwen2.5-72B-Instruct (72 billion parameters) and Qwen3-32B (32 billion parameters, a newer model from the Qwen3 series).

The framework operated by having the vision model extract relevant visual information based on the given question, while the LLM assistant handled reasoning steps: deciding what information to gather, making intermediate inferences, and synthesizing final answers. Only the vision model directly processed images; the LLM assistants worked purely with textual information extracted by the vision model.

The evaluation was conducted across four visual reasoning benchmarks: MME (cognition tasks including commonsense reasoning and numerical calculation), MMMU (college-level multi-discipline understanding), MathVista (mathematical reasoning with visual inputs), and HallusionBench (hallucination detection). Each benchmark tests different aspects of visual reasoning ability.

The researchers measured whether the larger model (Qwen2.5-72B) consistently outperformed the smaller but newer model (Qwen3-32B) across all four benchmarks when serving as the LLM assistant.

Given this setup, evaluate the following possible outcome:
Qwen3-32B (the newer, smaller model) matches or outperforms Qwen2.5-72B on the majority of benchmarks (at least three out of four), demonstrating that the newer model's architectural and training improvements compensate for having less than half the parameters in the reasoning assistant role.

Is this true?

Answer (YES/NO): NO